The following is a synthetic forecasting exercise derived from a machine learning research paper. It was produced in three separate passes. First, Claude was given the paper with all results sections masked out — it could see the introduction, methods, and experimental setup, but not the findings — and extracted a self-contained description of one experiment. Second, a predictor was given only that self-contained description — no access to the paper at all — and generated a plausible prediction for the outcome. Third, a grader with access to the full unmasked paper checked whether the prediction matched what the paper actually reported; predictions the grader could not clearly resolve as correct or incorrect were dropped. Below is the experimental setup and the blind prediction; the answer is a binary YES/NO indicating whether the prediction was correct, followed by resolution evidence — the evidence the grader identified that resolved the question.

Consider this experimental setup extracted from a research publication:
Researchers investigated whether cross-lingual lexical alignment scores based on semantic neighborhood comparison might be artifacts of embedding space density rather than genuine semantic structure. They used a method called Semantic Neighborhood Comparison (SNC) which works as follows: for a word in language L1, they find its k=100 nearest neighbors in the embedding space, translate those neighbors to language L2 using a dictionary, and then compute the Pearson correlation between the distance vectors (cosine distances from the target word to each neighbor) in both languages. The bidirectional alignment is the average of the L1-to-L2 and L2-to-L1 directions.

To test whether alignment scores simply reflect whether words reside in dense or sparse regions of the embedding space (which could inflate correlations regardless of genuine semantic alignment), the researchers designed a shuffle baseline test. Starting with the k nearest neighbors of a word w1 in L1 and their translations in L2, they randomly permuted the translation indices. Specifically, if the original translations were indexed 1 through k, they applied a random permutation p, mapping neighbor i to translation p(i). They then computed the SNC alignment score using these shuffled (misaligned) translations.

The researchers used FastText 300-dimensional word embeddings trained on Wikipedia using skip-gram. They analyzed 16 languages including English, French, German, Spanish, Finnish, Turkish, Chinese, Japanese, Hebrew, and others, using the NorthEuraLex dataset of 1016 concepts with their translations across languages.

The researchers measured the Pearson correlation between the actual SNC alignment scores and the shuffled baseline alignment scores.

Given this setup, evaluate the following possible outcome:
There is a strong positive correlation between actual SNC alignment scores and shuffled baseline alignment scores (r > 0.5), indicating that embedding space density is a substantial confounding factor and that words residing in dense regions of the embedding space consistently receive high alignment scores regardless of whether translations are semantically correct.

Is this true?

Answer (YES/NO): NO